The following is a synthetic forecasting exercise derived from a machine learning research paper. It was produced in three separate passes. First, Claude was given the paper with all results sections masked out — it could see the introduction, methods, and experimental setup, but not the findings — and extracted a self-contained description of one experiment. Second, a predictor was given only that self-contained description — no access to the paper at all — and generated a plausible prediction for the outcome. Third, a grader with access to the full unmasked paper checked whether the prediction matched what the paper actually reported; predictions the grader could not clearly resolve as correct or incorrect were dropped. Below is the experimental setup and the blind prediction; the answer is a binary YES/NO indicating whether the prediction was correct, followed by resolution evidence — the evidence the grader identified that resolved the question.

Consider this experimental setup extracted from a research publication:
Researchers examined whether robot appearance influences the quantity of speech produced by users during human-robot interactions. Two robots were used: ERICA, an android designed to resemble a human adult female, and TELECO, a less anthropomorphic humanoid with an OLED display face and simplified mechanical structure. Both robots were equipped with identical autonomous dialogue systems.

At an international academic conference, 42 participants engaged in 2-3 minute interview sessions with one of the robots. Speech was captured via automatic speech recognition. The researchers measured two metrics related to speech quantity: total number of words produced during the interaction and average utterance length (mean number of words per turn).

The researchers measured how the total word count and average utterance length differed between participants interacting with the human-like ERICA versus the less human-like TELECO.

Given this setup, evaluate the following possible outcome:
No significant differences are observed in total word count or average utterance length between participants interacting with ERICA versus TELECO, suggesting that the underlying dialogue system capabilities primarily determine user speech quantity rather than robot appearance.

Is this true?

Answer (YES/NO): NO